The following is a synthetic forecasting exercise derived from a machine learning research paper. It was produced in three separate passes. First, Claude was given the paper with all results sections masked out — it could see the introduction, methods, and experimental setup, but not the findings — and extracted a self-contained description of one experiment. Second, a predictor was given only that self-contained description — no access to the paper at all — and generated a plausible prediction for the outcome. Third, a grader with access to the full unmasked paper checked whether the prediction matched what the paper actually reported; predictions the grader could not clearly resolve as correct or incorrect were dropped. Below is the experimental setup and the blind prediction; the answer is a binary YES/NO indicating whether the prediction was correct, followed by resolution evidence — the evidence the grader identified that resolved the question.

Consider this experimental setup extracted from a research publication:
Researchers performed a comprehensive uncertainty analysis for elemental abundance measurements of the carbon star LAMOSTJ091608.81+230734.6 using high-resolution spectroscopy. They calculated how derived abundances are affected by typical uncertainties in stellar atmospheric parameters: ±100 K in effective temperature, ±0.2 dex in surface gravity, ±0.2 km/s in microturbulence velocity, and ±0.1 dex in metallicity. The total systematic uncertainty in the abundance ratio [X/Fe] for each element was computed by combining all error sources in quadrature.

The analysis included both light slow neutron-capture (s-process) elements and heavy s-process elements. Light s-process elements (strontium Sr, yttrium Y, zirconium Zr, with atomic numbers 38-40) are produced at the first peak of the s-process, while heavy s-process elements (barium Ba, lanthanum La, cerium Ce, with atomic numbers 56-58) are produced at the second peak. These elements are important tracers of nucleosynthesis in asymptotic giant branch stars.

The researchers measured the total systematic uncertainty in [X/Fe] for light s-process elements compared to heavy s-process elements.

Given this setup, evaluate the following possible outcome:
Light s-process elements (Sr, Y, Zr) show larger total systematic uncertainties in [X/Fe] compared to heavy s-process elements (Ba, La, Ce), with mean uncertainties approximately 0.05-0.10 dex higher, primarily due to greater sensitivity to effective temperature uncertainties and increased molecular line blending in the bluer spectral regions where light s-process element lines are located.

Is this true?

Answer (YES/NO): NO